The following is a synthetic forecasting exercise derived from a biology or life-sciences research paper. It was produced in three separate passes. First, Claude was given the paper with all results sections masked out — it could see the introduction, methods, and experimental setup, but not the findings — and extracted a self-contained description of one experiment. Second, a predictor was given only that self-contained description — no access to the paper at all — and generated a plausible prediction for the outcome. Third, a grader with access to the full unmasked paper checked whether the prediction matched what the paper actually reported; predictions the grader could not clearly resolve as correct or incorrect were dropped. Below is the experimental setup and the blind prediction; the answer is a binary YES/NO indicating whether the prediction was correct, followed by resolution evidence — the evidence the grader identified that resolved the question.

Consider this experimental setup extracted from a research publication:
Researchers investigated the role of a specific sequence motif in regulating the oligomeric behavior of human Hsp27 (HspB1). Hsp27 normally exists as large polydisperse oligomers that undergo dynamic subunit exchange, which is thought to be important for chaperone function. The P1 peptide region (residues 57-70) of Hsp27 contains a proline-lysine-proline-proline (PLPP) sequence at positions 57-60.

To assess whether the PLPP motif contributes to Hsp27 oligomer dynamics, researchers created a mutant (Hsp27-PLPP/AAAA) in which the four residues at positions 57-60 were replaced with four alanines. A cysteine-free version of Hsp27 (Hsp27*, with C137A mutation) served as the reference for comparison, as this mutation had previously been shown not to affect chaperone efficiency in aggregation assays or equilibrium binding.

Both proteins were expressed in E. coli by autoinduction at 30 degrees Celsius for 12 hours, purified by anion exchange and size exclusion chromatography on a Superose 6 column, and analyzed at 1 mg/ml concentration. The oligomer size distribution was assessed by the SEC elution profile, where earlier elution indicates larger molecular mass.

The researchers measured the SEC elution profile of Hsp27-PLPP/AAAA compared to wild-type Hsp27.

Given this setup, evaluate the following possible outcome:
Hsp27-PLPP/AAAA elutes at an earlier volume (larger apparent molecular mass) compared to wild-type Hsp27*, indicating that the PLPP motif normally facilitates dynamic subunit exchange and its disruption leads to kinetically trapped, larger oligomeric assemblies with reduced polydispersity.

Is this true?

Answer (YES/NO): NO